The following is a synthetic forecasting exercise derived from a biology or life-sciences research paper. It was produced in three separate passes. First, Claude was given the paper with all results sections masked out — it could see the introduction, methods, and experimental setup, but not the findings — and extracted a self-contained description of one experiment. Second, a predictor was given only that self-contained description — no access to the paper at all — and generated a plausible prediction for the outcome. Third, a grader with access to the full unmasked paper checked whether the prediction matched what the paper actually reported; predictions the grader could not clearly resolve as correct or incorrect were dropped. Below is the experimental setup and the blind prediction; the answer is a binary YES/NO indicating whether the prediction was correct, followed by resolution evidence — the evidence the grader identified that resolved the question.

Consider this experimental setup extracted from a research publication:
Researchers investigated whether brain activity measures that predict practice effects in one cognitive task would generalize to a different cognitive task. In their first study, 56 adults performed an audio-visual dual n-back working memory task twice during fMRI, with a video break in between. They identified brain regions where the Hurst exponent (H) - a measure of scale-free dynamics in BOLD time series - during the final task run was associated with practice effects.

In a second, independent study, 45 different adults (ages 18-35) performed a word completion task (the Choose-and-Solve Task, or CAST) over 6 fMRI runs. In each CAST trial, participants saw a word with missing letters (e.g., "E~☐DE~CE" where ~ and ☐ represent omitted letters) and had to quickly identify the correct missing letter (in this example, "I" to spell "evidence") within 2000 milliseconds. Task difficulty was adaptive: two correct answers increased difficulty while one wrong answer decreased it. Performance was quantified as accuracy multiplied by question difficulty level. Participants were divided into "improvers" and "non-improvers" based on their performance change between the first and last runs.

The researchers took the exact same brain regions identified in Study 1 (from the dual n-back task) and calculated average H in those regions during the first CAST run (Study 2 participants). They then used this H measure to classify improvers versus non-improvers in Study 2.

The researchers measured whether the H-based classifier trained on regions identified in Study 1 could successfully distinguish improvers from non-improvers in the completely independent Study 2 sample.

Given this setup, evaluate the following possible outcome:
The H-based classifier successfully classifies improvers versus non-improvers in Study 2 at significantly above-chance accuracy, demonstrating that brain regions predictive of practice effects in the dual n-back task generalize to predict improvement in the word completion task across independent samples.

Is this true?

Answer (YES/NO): YES